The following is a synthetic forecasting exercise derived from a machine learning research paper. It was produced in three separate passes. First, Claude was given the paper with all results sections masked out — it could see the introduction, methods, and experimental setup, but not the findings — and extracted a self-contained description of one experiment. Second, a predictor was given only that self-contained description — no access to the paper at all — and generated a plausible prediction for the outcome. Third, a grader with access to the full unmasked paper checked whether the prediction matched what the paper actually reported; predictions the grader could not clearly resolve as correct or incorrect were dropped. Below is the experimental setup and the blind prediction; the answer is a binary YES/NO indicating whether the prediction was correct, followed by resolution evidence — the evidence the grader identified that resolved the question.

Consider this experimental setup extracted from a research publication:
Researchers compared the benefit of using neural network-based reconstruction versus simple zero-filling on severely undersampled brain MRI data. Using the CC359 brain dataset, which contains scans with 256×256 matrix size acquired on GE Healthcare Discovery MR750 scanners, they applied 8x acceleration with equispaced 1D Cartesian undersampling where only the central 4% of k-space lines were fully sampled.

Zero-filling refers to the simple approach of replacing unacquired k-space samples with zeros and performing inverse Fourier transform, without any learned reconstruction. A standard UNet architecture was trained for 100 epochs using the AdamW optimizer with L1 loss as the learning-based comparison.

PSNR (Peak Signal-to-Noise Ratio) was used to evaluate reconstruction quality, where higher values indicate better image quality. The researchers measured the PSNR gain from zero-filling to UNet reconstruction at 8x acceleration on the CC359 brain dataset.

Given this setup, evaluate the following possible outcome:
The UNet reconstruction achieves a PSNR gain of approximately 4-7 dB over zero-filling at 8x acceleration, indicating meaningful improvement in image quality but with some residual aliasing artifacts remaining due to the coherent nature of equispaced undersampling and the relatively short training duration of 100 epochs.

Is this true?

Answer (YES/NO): NO